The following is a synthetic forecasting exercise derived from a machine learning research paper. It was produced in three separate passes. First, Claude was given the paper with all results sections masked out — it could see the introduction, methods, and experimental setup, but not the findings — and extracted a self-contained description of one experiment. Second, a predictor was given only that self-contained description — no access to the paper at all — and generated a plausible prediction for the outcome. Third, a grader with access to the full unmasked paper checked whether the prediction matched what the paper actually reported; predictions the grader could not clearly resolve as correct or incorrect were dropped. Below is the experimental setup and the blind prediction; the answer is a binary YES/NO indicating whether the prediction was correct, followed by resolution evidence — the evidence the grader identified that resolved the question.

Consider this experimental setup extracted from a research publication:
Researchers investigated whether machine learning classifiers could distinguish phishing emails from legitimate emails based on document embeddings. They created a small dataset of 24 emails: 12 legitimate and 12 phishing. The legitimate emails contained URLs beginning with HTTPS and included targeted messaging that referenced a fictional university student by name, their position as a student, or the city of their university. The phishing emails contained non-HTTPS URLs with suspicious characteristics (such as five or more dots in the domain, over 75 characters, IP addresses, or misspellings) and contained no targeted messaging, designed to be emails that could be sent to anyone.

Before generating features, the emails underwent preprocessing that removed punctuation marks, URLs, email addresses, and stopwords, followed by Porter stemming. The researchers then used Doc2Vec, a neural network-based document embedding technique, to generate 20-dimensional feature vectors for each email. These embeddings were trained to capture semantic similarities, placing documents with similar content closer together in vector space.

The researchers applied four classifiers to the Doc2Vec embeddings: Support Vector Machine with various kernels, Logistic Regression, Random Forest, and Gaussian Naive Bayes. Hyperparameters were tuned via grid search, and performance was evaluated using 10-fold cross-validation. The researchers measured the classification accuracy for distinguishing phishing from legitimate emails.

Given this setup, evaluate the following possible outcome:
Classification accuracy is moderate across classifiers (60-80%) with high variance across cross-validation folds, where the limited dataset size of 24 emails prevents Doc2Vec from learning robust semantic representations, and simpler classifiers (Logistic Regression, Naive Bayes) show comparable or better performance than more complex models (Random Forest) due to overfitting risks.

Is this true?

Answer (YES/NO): NO